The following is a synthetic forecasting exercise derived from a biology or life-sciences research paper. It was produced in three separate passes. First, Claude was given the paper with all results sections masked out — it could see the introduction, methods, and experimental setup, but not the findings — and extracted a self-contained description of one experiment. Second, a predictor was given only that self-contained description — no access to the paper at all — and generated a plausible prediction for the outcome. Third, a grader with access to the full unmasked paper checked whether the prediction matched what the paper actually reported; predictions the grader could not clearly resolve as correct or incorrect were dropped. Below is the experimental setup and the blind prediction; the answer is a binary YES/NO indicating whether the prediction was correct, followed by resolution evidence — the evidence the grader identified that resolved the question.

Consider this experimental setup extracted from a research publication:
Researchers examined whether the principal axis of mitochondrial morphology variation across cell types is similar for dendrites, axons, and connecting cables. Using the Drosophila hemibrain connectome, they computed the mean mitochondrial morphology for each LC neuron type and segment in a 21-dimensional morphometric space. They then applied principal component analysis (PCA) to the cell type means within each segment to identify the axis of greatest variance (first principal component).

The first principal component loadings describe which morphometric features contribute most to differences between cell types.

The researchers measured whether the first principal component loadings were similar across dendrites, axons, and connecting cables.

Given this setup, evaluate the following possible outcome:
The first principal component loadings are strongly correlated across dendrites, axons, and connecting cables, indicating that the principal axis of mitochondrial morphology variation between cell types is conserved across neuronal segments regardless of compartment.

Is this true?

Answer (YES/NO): YES